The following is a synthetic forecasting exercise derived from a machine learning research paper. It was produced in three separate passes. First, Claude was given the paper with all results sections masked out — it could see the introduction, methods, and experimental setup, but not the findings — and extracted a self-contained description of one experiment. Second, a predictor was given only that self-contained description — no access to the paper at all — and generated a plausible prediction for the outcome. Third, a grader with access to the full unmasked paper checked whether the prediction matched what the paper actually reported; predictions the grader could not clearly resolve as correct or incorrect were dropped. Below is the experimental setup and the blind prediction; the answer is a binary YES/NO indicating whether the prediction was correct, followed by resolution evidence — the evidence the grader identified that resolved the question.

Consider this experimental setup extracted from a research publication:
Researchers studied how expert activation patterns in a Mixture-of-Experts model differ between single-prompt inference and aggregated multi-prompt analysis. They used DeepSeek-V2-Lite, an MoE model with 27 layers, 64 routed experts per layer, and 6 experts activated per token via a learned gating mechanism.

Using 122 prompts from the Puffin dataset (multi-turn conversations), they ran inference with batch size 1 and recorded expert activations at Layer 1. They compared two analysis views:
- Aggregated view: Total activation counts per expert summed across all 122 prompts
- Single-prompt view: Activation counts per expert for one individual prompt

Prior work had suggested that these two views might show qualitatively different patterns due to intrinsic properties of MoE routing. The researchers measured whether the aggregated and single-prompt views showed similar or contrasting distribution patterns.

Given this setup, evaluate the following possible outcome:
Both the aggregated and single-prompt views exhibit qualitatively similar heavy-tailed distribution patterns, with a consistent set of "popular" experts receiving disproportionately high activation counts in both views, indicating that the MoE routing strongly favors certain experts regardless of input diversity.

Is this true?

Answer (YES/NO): NO